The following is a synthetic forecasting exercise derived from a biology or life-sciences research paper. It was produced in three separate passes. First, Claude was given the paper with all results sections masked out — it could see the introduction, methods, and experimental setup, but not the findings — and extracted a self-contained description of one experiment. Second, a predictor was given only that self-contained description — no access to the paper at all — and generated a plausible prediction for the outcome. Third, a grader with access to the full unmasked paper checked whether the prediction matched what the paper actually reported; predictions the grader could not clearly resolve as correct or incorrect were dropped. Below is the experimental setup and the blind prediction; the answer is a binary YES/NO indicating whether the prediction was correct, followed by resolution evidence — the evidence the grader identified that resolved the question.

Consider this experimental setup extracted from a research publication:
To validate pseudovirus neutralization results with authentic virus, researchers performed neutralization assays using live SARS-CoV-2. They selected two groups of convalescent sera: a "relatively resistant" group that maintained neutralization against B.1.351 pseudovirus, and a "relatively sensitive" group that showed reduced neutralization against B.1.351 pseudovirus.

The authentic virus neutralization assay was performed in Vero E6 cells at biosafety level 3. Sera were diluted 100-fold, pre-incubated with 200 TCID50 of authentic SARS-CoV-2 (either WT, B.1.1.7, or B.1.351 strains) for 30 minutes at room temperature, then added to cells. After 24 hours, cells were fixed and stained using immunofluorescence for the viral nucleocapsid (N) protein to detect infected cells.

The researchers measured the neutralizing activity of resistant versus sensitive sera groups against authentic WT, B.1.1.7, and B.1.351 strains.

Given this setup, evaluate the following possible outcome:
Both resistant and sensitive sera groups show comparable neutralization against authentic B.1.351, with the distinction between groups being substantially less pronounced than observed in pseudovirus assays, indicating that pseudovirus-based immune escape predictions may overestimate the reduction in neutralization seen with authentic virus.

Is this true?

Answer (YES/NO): NO